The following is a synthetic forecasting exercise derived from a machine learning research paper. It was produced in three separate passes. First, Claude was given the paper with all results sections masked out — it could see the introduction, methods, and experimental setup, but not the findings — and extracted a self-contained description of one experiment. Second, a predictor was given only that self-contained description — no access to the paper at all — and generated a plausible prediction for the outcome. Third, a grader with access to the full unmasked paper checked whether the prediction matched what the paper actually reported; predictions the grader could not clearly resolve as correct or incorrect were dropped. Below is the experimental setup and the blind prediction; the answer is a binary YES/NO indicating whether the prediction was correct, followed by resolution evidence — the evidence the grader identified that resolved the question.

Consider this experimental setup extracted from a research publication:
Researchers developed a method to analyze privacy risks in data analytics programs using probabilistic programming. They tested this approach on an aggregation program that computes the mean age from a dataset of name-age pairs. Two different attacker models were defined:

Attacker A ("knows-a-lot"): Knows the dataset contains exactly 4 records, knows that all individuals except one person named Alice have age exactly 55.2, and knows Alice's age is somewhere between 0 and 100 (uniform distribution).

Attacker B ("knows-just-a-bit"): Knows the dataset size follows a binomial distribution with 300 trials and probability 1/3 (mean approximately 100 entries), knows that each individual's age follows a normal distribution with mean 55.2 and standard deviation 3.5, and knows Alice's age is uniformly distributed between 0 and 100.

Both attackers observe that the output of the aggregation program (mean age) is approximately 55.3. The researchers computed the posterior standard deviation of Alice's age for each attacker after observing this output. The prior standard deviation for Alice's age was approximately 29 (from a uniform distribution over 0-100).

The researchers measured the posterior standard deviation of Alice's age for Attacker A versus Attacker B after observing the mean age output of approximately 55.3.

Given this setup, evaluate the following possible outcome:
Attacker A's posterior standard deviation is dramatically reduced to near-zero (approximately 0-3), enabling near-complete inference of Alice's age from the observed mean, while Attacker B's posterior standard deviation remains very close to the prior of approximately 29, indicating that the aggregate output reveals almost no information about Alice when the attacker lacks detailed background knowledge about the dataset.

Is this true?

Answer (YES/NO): NO